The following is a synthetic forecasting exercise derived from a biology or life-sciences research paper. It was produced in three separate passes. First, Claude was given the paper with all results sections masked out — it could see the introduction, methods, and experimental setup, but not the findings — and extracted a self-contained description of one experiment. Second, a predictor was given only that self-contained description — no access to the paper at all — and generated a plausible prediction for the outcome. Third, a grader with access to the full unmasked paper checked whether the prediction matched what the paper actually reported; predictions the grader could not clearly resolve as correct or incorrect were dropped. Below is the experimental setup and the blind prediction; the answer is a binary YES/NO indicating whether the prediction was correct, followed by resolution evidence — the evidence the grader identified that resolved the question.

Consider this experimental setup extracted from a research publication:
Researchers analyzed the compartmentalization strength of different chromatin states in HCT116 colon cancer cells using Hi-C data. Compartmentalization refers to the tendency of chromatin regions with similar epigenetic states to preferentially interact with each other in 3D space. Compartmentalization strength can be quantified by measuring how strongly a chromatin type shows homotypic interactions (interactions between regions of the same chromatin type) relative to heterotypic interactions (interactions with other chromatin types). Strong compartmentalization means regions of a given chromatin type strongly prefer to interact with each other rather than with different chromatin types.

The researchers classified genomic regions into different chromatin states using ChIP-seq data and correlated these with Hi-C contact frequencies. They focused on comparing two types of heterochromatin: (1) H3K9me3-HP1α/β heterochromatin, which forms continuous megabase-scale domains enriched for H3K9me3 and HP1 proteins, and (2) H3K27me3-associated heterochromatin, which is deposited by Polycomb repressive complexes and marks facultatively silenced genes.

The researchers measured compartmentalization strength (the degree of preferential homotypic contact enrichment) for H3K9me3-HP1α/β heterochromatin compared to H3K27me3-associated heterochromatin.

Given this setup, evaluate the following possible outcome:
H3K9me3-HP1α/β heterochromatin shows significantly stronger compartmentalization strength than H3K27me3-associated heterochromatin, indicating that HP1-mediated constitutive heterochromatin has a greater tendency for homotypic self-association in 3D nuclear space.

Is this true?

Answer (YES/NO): YES